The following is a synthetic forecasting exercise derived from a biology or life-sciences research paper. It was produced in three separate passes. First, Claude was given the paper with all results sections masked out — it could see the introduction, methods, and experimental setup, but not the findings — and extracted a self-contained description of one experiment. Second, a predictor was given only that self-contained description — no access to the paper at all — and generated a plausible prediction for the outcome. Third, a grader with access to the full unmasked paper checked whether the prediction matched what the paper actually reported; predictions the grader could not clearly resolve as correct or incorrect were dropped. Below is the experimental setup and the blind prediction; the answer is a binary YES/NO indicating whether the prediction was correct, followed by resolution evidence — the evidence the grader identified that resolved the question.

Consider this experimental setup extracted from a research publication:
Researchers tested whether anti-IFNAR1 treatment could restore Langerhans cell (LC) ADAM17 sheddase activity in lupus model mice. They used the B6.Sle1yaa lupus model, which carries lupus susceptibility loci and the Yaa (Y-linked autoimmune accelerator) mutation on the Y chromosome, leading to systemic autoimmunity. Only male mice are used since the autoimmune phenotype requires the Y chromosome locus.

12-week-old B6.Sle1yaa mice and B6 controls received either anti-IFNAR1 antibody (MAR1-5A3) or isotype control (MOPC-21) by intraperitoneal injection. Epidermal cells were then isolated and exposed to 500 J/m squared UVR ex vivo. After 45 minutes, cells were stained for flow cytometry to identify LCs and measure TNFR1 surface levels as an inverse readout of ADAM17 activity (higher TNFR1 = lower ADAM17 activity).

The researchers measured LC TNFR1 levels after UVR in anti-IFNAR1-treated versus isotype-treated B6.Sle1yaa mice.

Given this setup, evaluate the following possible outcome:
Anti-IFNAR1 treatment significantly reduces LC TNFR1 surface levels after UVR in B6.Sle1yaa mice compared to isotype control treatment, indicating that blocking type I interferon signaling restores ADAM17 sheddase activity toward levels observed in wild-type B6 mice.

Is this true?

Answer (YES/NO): YES